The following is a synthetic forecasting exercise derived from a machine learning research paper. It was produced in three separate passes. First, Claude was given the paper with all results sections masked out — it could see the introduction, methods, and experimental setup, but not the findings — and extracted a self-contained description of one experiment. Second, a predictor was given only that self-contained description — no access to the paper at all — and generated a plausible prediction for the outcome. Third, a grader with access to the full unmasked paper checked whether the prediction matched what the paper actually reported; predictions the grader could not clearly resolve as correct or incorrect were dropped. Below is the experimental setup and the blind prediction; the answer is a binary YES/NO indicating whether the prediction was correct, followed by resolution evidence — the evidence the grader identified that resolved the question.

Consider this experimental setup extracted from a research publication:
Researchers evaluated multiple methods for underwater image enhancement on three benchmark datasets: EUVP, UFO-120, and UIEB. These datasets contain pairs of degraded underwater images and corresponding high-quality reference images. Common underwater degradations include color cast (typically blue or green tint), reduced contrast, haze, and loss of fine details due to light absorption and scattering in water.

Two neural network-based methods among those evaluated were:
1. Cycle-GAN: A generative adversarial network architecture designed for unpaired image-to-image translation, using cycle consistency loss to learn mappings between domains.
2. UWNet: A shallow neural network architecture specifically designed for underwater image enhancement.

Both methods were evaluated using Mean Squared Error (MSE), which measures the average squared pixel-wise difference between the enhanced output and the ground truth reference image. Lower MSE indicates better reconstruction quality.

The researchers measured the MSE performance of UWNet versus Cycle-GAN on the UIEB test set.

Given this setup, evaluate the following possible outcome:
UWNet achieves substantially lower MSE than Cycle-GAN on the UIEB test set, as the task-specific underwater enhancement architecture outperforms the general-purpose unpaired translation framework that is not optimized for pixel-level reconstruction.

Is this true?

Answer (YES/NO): NO